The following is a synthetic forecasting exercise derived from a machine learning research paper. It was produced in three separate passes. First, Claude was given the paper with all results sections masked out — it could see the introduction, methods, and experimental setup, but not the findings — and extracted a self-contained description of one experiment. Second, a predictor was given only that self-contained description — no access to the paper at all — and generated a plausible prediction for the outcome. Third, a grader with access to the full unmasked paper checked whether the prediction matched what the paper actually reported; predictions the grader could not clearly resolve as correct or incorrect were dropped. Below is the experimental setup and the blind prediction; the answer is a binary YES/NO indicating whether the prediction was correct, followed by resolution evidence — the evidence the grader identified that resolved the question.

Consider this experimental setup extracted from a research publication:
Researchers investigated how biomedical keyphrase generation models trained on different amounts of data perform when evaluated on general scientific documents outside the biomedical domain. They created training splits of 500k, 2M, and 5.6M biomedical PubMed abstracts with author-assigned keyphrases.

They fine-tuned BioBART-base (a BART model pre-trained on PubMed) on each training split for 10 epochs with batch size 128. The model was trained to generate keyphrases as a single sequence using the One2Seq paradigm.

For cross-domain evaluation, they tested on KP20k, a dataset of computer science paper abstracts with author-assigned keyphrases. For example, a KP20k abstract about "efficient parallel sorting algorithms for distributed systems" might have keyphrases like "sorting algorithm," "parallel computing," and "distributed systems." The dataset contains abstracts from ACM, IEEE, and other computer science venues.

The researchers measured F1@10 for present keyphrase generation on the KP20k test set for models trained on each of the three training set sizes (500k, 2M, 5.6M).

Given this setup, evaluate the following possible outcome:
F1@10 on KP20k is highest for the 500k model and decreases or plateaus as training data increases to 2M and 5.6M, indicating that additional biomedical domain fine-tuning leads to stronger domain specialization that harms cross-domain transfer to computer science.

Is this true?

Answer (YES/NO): NO